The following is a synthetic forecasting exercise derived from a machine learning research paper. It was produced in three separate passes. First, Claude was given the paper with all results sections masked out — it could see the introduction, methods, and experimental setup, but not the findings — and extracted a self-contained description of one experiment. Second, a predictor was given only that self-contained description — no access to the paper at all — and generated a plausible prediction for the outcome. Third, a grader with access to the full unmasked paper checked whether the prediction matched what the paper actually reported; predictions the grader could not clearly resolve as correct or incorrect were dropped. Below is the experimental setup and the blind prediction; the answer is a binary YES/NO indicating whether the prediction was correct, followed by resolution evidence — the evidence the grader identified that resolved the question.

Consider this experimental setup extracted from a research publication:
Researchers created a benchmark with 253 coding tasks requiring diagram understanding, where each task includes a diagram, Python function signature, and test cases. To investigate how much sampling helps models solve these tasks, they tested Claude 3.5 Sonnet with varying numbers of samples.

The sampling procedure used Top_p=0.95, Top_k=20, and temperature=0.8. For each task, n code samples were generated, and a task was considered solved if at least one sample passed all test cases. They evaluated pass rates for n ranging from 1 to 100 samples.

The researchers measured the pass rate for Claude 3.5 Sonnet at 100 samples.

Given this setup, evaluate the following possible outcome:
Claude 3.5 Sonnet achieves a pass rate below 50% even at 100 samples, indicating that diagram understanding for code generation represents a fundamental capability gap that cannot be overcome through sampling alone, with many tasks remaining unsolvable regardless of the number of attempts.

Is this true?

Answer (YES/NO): NO